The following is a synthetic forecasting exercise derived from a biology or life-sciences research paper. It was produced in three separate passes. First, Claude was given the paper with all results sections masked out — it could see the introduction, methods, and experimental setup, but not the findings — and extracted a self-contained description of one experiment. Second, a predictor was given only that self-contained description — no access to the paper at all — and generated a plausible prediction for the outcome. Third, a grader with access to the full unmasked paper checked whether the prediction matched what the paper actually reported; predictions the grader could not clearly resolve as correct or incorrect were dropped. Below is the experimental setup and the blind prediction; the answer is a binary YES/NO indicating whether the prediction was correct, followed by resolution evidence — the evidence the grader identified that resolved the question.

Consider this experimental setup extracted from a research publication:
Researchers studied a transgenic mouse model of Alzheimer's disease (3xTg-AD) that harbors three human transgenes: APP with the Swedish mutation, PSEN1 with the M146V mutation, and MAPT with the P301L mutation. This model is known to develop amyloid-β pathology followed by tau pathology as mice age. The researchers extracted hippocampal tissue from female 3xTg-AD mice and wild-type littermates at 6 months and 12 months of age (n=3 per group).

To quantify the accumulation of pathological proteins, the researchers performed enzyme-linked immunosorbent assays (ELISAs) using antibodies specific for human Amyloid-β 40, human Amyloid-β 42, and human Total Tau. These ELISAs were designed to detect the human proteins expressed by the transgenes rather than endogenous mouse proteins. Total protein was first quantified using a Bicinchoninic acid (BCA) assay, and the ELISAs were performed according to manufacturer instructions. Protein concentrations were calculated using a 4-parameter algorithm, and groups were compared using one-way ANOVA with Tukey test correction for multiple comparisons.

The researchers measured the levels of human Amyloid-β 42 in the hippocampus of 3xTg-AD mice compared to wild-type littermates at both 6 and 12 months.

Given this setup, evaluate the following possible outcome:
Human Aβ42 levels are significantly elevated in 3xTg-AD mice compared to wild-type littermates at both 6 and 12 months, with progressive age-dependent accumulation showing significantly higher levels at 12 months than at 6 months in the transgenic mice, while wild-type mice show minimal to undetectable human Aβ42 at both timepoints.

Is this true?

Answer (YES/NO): NO